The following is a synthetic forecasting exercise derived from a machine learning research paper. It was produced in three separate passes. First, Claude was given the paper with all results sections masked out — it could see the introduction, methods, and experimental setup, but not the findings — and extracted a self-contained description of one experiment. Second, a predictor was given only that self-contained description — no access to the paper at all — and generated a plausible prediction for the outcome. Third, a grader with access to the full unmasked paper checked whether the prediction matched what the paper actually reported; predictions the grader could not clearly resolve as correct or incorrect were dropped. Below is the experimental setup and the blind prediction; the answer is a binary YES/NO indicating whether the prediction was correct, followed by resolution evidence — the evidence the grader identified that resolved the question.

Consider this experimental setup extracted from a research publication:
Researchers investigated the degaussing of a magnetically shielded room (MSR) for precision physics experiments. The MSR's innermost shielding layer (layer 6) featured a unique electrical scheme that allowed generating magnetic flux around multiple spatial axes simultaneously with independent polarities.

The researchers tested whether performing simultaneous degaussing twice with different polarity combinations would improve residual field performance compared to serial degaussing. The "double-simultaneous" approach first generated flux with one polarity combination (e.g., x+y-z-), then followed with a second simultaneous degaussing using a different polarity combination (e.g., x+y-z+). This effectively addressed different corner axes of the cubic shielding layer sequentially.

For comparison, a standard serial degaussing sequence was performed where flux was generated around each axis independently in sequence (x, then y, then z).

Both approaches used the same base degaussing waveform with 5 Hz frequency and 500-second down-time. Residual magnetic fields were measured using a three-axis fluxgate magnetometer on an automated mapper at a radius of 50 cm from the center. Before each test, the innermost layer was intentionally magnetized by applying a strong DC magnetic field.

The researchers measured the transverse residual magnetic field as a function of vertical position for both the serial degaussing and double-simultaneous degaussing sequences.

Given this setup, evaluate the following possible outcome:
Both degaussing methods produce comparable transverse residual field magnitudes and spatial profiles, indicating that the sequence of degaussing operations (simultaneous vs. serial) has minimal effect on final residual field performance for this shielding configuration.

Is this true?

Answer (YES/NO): NO